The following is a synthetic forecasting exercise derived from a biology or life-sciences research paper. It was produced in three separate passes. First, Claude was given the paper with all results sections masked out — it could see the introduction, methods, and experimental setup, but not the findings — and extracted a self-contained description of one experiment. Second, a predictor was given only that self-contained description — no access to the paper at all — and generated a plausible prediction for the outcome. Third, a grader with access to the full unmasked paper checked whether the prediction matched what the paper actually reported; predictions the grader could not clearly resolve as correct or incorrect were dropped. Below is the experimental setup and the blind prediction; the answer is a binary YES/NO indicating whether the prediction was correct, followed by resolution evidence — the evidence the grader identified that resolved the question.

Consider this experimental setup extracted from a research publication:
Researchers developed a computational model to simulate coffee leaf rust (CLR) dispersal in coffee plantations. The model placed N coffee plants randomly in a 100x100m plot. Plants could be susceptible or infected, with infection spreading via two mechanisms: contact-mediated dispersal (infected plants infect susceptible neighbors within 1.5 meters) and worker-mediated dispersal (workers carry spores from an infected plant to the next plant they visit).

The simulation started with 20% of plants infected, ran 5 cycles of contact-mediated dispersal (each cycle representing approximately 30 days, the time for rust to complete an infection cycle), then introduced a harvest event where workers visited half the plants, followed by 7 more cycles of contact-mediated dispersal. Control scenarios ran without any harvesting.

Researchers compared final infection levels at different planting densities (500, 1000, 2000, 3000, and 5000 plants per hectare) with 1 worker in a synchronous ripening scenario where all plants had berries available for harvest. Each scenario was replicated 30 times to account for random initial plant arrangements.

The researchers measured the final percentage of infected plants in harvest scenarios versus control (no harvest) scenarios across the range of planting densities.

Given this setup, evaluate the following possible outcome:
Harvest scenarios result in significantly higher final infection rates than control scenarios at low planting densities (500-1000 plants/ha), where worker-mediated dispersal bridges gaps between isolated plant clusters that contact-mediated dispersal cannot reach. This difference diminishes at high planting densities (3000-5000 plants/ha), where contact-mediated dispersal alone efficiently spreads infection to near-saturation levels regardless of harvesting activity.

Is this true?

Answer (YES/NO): NO